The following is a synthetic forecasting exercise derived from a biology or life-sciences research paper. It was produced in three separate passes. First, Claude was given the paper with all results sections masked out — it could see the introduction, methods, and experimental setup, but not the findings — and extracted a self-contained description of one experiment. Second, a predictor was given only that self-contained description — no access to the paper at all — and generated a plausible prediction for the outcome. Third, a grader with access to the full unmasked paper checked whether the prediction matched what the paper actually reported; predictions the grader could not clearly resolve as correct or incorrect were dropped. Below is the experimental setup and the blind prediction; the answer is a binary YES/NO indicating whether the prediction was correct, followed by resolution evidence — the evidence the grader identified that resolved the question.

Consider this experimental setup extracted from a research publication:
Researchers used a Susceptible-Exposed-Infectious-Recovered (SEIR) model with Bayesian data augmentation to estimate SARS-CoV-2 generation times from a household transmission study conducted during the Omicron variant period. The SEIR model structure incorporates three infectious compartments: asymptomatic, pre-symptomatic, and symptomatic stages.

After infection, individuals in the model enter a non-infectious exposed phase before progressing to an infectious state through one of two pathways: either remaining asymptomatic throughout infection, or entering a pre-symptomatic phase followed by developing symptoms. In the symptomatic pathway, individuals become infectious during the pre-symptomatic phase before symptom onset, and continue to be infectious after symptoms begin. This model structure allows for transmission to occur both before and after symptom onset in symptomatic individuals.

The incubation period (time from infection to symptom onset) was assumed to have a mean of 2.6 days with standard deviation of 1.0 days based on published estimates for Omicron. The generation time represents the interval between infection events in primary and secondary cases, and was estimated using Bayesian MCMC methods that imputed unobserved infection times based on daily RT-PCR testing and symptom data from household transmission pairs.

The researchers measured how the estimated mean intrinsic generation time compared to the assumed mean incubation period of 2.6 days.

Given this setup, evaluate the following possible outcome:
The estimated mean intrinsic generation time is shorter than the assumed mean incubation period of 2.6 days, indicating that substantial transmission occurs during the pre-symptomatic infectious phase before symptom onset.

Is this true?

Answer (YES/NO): NO